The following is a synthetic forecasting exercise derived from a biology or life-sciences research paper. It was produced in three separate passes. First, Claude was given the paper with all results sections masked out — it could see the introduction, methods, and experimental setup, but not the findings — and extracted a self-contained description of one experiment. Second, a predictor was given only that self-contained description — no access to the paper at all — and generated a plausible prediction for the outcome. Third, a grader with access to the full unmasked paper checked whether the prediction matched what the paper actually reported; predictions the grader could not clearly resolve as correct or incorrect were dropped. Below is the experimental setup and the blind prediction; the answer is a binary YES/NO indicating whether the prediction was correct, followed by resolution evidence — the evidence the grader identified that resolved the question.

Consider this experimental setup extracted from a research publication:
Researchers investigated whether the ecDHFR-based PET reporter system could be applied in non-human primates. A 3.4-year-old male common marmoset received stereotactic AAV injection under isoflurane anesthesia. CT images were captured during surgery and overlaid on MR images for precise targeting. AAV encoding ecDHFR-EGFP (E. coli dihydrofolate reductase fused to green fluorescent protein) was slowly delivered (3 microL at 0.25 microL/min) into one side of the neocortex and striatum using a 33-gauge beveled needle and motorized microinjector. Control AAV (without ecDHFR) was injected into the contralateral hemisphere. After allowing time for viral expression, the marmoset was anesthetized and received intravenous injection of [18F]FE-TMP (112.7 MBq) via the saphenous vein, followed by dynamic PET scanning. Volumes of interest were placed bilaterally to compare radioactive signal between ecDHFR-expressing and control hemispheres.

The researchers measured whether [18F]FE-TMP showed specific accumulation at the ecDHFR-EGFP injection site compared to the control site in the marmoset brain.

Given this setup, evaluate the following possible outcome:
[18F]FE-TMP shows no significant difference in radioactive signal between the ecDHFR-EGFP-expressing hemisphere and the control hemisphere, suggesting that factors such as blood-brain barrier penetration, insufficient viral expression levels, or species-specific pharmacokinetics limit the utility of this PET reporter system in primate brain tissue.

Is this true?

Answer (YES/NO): NO